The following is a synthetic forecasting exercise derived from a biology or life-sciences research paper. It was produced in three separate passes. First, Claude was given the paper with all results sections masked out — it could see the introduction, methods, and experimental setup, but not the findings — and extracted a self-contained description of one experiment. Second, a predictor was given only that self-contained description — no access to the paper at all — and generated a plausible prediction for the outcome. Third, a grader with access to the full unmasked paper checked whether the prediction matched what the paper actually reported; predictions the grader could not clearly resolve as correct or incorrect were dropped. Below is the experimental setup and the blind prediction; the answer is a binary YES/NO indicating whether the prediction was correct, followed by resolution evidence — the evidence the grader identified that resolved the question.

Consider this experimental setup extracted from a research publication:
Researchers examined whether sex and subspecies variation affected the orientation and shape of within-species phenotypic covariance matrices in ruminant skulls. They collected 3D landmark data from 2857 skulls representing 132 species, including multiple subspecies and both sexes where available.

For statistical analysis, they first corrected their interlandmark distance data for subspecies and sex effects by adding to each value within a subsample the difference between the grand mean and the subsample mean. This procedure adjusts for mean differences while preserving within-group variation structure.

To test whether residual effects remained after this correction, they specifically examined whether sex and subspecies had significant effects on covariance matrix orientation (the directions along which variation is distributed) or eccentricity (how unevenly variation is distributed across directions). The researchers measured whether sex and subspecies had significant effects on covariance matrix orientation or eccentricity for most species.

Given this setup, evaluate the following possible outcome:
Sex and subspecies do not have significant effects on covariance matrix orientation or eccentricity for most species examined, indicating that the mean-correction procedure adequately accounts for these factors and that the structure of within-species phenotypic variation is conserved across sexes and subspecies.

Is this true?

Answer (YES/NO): YES